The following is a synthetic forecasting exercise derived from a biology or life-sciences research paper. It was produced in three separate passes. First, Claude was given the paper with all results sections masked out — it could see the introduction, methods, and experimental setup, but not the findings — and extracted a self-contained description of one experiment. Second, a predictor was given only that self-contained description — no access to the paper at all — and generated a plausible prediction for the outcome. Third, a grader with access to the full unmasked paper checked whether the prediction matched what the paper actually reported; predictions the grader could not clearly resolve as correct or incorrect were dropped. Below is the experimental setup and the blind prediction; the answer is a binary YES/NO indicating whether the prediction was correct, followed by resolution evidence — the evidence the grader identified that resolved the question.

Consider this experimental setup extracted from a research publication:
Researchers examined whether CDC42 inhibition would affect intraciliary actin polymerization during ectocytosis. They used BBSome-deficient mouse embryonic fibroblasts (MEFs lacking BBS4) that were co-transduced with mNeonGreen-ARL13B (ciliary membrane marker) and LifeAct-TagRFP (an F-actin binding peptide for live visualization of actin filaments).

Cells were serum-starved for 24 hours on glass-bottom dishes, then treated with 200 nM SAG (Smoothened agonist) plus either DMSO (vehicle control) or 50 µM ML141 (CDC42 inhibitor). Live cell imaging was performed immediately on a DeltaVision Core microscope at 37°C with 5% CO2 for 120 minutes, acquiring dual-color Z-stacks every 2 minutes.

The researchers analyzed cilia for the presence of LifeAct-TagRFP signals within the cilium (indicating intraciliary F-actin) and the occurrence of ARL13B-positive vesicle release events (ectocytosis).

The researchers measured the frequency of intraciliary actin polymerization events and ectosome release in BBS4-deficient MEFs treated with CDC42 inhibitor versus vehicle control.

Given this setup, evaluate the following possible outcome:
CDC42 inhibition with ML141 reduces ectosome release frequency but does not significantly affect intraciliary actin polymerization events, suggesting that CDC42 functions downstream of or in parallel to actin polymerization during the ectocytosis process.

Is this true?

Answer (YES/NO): NO